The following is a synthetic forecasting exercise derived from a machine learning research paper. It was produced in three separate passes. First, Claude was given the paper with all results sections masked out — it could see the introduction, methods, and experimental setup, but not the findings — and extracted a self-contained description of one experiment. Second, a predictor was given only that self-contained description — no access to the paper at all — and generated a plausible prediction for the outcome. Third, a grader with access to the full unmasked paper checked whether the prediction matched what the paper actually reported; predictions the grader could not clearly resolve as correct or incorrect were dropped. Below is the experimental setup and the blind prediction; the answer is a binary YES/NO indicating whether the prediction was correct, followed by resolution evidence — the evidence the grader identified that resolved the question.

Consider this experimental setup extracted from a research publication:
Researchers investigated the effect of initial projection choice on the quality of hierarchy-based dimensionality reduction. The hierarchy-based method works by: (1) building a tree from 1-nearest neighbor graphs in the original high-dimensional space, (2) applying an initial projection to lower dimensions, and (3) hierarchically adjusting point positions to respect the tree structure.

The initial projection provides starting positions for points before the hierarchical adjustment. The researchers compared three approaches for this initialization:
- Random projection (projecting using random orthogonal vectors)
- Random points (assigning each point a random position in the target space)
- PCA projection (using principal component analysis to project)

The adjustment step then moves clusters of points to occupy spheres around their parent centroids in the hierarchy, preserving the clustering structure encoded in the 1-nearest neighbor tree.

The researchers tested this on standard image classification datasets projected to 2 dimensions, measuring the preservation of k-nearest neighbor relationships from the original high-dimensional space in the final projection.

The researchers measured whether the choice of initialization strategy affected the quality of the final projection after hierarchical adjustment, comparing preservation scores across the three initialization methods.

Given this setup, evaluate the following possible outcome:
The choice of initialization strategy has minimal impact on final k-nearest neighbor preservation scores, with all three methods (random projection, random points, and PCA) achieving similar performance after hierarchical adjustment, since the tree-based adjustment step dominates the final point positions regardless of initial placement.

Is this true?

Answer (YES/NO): YES